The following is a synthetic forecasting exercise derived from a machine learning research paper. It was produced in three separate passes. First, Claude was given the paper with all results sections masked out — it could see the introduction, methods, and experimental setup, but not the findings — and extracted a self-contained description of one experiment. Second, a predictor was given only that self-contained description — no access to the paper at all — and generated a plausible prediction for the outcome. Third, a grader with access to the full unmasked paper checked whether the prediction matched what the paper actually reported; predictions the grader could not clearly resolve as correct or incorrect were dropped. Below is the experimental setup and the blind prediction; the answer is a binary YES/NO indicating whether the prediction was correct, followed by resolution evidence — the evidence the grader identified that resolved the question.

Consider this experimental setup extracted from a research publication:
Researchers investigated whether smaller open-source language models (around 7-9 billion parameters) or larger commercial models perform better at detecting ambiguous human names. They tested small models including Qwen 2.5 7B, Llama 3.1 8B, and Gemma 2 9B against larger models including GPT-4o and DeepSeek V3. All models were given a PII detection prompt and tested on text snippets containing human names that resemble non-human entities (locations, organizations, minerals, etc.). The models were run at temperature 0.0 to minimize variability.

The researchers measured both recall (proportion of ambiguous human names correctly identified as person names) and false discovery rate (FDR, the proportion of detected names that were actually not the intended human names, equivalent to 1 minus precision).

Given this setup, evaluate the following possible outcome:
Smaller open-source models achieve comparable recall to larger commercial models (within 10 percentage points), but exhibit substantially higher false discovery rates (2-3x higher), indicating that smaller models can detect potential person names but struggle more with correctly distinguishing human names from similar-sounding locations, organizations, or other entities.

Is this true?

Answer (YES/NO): NO